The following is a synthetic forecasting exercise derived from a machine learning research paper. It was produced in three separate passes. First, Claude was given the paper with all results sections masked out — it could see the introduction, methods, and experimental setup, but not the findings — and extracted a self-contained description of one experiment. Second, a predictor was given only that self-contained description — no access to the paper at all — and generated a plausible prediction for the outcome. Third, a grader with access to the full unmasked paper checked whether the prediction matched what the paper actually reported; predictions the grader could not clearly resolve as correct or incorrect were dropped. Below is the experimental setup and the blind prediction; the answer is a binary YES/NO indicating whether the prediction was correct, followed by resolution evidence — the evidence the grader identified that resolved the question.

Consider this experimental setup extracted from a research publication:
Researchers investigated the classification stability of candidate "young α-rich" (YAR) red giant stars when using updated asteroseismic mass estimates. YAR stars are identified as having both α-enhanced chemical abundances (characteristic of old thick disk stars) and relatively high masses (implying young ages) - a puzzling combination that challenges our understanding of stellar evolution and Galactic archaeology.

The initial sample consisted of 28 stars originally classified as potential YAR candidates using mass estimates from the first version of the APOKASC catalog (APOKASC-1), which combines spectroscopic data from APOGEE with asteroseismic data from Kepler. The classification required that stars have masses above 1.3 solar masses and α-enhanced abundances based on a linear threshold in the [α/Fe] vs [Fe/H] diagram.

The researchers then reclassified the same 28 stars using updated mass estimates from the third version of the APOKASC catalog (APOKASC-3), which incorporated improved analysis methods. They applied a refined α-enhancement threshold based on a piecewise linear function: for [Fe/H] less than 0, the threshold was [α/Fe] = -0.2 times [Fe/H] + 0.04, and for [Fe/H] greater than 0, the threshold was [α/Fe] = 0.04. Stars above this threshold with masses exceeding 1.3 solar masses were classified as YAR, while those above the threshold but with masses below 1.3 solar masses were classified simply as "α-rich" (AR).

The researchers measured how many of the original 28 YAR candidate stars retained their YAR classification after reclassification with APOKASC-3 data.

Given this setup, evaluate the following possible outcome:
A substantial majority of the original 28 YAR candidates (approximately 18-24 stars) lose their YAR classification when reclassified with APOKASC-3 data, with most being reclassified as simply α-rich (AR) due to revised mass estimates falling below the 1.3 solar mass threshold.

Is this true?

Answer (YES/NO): NO